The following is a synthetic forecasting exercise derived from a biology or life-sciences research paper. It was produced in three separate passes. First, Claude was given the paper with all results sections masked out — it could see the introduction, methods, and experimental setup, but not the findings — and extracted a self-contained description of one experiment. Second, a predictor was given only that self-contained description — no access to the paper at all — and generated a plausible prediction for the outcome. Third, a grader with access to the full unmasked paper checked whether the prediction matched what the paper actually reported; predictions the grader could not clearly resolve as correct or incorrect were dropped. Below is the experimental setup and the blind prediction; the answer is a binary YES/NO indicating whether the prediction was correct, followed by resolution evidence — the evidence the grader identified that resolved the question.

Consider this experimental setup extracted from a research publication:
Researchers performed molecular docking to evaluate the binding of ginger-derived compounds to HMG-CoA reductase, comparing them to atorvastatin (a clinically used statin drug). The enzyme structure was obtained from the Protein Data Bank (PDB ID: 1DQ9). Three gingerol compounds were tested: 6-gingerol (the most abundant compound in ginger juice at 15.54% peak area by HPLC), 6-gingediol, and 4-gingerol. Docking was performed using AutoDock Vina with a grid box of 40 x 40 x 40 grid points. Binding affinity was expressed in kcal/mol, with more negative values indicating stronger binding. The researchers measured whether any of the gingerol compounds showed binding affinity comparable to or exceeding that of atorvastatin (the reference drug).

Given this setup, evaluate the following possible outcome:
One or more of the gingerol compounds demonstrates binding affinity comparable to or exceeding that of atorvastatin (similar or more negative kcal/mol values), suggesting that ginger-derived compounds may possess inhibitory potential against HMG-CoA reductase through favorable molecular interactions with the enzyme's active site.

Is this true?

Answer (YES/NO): NO